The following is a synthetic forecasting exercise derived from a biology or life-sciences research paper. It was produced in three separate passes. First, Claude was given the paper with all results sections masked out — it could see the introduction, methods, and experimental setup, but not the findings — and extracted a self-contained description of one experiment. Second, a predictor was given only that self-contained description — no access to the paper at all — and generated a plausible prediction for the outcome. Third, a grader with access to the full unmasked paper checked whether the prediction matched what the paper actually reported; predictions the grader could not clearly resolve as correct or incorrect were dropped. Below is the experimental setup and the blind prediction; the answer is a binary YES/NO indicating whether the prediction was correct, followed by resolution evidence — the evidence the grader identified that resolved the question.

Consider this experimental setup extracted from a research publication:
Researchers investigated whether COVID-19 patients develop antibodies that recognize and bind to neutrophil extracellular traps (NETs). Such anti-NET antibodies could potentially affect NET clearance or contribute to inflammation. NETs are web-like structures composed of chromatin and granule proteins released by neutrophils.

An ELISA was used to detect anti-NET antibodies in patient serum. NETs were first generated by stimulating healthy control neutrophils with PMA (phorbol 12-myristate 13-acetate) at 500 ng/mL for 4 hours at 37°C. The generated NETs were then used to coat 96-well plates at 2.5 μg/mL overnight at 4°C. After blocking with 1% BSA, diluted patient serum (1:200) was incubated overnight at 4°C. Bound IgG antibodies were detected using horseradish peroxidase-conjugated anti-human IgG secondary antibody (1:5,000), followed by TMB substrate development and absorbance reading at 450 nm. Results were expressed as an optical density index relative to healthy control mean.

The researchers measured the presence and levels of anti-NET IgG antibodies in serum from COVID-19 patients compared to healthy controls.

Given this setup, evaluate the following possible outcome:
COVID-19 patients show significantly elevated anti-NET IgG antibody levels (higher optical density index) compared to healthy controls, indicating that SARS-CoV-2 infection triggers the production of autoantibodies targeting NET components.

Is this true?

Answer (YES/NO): NO